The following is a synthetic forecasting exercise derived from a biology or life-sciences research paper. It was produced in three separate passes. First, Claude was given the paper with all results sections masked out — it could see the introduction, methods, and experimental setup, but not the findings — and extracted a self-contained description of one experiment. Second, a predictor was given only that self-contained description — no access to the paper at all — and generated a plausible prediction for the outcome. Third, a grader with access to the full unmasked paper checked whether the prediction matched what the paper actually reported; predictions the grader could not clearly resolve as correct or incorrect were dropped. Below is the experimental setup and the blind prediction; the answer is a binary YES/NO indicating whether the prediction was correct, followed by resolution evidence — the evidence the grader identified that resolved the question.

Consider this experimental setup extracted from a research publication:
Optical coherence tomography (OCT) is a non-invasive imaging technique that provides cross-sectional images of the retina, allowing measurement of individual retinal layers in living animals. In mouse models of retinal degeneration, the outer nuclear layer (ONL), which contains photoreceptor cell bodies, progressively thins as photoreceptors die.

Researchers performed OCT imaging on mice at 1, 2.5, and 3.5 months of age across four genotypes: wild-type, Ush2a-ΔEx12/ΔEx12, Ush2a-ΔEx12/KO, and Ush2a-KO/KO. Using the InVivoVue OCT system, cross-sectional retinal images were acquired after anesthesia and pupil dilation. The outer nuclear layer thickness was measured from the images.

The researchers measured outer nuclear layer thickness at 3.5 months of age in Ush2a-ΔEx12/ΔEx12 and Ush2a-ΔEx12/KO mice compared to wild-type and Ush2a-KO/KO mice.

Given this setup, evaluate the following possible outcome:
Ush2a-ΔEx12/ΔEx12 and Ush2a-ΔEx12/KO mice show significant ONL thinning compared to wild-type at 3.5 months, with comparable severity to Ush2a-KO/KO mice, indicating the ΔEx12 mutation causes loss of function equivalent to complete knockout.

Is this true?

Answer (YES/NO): NO